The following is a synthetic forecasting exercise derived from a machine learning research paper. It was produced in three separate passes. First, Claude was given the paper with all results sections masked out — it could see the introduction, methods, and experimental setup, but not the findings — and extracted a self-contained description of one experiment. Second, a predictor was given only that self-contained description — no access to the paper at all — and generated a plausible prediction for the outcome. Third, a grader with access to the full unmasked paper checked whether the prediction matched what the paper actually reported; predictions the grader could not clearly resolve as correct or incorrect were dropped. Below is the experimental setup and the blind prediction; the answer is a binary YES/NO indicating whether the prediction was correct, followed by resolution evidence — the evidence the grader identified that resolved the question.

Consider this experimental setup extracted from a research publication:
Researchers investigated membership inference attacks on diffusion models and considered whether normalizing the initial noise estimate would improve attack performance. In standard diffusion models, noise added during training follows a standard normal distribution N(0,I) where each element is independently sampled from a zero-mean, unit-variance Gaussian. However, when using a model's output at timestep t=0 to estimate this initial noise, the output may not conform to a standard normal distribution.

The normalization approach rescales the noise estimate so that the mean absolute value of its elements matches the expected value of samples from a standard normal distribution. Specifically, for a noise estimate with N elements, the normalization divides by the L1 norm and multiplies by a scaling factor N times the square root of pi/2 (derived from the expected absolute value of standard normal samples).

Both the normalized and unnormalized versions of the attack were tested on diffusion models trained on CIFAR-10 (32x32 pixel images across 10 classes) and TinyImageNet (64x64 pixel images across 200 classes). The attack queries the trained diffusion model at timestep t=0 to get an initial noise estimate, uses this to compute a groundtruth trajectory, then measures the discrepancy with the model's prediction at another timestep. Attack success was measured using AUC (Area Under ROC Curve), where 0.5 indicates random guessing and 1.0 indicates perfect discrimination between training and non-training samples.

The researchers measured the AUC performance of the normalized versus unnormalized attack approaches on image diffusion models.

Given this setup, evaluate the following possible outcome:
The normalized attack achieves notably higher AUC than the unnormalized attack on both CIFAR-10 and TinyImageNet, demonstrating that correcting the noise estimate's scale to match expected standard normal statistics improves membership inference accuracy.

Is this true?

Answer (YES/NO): NO